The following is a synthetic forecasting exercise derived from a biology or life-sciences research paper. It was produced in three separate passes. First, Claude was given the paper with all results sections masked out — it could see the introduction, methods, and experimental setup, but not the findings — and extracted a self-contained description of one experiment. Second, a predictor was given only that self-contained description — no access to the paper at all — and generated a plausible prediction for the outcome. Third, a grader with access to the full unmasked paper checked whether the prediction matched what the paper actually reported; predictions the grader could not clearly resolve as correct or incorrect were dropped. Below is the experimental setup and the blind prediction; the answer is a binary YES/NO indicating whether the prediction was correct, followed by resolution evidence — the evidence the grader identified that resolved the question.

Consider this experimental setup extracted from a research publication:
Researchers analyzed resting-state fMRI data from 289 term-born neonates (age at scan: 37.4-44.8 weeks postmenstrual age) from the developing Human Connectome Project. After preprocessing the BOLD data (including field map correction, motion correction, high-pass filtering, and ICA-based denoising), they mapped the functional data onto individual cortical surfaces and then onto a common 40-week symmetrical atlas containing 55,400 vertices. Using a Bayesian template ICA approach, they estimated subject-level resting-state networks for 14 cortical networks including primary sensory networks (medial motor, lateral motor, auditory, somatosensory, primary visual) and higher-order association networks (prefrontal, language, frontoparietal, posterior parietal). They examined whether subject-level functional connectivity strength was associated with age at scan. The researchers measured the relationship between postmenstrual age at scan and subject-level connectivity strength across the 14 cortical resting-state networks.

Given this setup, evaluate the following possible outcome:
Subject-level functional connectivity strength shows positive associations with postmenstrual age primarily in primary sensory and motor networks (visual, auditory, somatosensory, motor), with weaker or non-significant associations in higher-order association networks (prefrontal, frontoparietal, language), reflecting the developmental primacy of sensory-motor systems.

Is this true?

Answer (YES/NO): NO